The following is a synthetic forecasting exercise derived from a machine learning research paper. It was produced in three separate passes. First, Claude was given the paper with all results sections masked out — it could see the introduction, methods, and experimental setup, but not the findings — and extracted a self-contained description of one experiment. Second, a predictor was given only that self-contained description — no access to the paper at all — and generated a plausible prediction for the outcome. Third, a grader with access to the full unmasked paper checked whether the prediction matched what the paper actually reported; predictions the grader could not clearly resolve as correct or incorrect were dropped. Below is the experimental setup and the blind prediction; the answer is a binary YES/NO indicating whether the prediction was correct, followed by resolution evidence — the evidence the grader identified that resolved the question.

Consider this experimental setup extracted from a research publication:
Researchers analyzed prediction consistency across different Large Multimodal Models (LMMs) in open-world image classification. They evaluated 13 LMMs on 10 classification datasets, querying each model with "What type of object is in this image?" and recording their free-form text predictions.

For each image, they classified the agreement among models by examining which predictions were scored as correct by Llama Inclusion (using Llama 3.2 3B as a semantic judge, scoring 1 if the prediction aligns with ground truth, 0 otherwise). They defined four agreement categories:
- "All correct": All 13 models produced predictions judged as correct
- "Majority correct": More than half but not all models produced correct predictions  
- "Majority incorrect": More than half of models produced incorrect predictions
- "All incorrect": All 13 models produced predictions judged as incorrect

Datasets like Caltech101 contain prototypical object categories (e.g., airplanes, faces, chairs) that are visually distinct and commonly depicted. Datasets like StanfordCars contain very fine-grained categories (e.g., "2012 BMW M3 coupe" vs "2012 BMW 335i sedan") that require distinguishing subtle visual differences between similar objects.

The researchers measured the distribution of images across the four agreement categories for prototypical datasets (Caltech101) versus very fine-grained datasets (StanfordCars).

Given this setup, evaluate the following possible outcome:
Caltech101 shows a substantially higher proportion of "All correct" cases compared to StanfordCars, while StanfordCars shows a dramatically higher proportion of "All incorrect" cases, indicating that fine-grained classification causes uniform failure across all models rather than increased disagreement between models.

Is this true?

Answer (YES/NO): YES